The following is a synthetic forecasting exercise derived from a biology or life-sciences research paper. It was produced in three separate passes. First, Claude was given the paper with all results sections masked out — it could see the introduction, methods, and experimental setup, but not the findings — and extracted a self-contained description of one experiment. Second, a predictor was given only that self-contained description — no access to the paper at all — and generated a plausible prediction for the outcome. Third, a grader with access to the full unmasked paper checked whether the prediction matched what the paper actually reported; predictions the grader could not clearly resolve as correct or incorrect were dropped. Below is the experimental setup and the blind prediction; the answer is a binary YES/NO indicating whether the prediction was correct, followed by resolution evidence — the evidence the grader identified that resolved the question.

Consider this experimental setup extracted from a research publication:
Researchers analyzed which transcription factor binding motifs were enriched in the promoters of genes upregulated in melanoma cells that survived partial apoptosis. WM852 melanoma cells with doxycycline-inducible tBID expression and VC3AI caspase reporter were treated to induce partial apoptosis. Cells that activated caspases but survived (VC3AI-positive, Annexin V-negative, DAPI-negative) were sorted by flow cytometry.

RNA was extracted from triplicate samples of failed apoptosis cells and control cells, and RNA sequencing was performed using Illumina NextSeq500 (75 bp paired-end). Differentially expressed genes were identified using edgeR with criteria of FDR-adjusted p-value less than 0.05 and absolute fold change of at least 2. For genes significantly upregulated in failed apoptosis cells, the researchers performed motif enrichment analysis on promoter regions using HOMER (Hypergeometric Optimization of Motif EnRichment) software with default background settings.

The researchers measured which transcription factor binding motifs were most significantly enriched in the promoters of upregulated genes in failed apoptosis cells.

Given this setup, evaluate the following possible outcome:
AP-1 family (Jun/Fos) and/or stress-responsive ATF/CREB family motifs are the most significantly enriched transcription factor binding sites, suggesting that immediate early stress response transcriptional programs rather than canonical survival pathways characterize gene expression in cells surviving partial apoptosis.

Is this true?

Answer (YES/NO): YES